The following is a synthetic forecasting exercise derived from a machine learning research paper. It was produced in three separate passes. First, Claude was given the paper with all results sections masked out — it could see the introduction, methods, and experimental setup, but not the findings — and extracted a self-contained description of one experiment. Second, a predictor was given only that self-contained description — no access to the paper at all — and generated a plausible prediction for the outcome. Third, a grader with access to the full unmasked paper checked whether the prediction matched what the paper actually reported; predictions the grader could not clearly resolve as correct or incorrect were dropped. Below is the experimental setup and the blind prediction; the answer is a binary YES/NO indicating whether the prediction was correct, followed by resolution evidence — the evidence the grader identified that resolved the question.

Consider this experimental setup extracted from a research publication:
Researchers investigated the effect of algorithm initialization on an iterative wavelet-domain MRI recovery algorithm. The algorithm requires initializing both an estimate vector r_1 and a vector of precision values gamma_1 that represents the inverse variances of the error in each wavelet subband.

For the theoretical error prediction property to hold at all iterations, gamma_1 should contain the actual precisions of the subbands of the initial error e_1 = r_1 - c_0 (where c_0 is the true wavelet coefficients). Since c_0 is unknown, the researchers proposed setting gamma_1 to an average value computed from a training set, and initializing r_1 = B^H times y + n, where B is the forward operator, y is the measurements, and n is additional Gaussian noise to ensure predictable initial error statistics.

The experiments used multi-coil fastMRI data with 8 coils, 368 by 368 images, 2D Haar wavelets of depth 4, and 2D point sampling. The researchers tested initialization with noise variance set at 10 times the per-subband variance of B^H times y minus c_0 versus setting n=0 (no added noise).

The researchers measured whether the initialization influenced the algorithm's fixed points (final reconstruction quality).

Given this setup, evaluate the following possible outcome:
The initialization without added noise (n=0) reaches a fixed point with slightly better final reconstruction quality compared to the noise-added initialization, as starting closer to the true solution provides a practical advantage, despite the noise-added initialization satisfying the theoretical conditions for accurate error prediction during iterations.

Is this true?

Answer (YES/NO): NO